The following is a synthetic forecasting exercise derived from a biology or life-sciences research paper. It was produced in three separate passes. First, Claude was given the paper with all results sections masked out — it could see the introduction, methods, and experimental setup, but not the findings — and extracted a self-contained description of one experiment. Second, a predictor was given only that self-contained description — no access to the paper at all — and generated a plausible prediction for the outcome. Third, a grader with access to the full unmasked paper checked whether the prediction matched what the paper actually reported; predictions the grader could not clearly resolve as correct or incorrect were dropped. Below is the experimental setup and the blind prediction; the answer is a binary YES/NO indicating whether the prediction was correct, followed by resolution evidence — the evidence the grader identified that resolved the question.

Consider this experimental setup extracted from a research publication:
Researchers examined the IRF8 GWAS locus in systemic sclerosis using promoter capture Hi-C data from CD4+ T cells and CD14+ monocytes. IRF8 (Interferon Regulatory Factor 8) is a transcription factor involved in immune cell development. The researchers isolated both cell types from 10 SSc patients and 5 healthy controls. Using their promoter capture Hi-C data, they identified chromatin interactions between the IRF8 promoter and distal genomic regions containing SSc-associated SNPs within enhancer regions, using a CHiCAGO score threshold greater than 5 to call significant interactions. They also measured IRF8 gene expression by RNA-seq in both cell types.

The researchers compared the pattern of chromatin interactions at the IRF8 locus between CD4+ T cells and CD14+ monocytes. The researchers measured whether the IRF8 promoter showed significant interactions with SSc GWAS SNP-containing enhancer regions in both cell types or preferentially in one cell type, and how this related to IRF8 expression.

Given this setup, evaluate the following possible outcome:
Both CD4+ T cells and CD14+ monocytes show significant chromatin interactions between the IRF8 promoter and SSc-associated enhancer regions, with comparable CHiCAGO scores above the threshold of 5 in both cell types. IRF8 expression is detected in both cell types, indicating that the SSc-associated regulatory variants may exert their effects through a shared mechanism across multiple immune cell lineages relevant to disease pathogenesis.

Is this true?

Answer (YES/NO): NO